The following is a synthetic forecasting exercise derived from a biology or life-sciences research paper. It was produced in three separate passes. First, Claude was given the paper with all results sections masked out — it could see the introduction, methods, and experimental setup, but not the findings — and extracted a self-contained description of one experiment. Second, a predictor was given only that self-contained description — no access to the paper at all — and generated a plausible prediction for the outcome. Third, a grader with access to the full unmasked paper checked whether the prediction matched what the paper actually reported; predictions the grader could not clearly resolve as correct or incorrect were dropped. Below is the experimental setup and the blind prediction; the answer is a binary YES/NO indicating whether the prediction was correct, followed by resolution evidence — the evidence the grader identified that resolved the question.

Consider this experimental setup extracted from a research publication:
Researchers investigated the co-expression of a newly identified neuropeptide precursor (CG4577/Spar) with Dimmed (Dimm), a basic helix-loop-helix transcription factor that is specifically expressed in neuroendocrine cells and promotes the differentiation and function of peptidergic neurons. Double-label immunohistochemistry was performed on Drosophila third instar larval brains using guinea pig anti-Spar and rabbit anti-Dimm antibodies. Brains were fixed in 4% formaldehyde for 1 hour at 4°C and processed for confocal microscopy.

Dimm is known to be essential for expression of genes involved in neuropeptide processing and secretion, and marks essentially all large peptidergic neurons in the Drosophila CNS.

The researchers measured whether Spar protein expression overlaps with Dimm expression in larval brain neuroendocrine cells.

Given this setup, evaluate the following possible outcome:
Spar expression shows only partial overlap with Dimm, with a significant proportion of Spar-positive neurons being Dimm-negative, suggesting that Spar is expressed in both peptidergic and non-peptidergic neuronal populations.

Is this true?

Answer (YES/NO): NO